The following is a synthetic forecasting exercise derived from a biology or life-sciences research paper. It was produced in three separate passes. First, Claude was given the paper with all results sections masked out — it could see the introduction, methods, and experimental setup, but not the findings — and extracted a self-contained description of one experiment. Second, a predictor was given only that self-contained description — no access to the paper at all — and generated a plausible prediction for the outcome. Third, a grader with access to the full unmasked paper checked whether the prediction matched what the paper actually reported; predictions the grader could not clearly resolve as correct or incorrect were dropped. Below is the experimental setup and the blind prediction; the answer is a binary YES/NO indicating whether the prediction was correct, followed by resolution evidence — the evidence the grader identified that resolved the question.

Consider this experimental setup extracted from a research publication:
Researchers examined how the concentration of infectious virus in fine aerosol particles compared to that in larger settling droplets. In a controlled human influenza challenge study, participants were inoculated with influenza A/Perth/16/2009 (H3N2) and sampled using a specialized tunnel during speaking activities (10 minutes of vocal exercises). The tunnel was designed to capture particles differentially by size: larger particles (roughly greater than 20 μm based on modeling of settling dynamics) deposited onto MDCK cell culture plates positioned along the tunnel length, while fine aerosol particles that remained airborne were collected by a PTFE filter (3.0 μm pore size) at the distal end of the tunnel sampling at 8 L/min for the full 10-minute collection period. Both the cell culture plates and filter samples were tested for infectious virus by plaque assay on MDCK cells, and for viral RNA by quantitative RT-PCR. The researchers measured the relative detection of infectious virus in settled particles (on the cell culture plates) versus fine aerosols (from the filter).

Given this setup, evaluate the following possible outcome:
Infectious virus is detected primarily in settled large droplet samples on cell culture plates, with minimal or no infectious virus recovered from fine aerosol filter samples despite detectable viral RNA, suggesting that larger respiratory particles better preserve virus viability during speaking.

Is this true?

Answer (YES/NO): YES